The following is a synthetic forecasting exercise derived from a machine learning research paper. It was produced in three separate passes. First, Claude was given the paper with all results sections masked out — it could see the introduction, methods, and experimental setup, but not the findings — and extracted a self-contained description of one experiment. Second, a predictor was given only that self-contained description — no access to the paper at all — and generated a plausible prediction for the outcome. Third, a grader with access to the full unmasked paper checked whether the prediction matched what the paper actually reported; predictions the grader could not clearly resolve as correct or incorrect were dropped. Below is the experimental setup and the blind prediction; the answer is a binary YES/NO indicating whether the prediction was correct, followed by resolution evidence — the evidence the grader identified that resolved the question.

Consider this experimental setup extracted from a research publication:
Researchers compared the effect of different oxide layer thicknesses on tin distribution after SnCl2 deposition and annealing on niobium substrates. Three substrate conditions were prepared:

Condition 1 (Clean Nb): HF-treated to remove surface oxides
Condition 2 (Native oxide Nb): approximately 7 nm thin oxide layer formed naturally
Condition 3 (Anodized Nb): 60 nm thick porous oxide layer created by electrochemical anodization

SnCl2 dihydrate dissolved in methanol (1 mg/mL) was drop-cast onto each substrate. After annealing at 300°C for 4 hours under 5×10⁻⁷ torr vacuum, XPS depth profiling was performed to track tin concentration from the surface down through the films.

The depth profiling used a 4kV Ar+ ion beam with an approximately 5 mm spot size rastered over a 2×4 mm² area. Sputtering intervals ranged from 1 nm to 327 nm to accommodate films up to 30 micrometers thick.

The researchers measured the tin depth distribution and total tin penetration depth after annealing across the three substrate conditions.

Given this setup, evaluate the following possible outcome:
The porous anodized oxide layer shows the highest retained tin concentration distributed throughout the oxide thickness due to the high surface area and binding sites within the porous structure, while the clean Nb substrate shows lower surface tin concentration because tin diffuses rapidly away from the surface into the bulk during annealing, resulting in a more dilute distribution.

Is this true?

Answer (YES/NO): NO